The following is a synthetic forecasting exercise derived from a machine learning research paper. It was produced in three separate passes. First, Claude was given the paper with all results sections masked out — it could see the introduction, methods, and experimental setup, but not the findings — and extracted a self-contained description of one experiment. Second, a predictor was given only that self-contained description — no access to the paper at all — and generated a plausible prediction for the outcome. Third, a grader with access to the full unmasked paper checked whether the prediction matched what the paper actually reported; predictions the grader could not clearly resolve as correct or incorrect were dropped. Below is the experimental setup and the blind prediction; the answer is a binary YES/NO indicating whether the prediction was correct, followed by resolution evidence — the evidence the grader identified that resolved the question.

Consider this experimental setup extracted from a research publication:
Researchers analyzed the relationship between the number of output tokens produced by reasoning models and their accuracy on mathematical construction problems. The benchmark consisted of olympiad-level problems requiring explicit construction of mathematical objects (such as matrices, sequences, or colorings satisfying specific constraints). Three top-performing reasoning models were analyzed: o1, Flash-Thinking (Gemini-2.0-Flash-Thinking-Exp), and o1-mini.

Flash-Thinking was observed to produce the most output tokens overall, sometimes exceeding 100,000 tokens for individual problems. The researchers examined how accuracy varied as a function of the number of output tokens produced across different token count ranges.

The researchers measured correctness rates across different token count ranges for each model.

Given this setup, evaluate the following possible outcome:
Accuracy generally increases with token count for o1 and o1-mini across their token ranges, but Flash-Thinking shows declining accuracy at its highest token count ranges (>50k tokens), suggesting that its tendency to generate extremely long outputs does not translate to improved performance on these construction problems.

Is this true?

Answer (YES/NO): NO